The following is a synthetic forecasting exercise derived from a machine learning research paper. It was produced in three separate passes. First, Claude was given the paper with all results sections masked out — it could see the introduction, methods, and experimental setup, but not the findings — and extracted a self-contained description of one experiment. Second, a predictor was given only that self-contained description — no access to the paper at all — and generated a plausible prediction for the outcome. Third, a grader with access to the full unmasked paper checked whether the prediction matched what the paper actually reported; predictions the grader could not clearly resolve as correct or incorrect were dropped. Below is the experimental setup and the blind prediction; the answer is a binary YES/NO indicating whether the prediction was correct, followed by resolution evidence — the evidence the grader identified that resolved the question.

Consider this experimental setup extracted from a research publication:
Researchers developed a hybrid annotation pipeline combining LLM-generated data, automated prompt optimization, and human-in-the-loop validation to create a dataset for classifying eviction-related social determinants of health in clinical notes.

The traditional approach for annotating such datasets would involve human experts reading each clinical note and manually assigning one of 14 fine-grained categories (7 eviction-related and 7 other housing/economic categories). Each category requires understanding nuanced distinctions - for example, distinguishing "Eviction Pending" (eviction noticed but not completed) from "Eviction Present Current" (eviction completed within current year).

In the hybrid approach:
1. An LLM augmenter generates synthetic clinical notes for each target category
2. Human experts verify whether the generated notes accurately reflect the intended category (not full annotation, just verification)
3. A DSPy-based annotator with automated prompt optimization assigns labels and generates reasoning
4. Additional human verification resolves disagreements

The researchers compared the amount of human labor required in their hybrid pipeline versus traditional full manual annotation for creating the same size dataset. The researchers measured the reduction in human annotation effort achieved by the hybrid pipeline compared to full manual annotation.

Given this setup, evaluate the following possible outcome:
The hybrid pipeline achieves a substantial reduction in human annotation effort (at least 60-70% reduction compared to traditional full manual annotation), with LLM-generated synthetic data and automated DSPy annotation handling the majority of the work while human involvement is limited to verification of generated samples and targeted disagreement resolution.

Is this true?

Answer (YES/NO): YES